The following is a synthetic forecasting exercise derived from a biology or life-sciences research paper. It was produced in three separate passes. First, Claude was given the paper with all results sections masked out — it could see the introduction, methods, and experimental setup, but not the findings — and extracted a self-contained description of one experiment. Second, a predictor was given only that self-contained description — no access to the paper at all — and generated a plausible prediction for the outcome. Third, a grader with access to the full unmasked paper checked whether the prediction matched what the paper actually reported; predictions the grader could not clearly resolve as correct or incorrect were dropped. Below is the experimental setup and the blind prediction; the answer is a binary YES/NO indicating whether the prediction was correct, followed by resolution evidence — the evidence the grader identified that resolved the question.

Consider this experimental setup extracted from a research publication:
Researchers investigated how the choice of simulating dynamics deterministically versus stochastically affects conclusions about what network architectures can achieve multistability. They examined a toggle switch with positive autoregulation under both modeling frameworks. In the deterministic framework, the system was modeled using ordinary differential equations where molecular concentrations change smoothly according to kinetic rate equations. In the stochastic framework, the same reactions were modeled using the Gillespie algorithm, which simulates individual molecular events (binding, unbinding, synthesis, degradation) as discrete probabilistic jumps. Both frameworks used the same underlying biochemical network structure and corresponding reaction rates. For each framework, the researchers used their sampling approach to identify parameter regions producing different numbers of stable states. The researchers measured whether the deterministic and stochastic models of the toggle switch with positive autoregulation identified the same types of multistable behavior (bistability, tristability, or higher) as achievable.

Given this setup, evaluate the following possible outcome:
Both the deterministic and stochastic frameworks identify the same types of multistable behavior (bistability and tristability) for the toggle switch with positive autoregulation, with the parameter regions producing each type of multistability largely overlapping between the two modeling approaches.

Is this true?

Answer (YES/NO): NO